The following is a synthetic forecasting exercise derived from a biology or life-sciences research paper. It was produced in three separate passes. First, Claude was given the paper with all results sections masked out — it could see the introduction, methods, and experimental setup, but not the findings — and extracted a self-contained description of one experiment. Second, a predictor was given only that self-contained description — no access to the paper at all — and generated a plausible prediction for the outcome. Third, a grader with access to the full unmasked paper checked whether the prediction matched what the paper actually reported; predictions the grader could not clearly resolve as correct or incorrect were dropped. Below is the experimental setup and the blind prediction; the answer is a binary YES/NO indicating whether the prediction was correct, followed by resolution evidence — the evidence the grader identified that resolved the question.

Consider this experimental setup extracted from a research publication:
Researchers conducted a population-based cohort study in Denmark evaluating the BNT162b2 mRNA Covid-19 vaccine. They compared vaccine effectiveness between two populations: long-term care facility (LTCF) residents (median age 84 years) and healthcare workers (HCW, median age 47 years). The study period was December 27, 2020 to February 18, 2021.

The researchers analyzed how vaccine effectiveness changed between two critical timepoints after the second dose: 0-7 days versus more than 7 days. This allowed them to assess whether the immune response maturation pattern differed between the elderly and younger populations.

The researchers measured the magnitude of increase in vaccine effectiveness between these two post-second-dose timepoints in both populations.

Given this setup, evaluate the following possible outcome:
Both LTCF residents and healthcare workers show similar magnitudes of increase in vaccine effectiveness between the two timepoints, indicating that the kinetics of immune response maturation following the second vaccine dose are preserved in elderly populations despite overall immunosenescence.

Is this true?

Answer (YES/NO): NO